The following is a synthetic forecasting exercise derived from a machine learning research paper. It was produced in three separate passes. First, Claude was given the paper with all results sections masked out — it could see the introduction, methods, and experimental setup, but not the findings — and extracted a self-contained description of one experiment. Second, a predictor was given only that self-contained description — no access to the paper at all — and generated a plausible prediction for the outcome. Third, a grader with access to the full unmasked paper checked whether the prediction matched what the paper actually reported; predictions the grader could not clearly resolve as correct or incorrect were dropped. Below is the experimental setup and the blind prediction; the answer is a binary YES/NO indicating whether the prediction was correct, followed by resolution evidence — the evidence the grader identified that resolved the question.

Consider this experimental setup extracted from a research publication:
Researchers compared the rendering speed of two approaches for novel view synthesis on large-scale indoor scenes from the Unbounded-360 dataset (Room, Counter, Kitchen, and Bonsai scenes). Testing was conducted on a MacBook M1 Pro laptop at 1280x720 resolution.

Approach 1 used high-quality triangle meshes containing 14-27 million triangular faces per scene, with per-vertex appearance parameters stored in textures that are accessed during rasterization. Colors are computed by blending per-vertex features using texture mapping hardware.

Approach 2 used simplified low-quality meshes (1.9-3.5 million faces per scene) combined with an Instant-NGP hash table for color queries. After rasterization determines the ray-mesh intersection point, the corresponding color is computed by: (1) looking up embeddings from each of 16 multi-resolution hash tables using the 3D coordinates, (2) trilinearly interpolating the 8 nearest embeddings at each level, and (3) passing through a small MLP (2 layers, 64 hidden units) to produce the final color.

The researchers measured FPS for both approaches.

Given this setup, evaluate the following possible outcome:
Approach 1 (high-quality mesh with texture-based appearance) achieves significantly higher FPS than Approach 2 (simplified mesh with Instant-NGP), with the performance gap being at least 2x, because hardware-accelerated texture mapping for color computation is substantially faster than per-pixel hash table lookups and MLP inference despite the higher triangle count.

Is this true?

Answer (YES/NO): YES